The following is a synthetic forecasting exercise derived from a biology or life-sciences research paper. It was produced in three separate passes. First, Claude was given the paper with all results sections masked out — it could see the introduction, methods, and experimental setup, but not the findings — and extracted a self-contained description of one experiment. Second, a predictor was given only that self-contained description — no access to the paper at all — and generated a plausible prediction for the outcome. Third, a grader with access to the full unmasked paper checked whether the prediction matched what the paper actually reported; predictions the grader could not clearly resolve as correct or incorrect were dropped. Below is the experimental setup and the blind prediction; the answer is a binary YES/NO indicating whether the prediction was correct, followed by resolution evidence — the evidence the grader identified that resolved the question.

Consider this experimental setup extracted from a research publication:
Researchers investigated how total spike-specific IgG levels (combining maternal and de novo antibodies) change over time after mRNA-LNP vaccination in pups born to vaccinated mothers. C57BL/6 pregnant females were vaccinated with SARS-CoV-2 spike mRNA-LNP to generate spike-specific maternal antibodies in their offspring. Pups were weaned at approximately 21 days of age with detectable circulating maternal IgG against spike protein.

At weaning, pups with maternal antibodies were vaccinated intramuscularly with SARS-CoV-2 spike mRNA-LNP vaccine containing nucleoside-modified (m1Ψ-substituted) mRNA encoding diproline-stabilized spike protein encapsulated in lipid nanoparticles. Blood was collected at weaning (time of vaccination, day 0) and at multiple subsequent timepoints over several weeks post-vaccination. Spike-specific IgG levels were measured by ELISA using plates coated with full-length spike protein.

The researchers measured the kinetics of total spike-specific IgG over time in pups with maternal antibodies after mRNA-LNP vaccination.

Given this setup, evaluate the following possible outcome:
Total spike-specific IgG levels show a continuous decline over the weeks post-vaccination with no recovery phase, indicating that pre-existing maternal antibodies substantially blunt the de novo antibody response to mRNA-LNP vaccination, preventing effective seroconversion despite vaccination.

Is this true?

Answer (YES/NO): NO